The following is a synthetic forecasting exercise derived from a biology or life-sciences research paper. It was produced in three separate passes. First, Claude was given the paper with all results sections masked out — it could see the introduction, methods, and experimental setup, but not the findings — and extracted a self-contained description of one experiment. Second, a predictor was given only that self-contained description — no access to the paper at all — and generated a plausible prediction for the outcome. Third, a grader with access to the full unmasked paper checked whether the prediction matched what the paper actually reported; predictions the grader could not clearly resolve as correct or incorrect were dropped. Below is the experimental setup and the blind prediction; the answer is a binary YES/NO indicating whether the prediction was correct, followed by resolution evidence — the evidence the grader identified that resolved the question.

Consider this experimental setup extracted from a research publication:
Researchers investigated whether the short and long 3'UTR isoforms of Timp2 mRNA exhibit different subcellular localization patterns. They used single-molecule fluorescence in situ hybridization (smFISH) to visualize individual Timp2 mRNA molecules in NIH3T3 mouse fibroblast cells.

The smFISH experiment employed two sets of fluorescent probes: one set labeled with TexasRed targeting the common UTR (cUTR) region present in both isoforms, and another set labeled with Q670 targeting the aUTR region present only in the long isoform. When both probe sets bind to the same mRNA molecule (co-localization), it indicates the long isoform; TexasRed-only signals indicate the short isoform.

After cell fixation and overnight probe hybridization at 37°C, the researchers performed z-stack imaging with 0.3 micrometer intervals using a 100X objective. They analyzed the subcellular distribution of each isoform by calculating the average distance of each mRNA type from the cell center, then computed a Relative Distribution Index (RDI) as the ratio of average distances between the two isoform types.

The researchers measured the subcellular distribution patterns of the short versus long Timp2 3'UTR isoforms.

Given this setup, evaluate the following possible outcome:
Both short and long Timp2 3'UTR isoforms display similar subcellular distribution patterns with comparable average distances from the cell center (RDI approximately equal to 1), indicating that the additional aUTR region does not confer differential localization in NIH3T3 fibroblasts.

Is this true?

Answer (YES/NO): NO